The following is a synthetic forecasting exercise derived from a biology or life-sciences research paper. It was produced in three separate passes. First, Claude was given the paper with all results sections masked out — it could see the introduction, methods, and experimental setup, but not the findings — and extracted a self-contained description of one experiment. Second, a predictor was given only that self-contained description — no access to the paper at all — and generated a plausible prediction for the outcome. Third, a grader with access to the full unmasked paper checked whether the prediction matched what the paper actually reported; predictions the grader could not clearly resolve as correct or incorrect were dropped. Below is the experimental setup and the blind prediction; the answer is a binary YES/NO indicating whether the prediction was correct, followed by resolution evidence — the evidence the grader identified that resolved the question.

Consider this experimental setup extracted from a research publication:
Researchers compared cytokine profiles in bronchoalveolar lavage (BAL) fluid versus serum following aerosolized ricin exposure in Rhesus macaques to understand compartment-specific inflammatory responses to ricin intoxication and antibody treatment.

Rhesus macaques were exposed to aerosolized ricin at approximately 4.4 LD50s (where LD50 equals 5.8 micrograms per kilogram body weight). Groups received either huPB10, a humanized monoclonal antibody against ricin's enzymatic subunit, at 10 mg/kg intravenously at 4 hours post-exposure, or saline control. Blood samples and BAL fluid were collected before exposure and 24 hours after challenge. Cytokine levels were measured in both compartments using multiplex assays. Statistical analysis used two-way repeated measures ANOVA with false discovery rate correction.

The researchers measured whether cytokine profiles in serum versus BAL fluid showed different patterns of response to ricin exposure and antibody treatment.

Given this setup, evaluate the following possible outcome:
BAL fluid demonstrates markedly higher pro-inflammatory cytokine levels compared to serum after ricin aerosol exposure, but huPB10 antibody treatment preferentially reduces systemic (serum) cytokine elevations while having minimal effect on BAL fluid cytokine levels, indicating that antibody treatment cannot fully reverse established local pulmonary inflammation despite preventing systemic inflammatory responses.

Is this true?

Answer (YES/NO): NO